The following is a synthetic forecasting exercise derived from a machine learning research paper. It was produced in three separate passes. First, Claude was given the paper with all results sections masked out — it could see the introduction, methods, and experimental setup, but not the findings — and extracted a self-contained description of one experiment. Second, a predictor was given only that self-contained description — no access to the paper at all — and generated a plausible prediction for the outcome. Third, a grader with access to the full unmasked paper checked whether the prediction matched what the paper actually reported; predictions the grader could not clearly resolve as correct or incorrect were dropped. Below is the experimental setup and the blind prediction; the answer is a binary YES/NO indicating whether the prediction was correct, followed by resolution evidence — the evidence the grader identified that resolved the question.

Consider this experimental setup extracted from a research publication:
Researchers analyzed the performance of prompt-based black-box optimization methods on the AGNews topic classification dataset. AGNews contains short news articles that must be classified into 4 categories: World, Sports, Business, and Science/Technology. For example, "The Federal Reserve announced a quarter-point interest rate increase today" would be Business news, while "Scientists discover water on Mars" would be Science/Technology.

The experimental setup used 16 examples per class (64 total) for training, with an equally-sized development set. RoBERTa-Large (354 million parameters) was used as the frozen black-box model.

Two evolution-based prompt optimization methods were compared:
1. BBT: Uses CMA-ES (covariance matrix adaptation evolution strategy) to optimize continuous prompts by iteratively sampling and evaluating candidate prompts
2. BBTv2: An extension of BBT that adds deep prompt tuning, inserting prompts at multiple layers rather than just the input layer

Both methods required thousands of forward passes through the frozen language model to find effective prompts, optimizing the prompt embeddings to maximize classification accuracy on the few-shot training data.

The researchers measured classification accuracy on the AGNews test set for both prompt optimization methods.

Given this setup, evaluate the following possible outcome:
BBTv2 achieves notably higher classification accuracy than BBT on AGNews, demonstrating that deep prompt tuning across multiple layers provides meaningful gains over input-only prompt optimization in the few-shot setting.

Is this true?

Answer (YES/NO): YES